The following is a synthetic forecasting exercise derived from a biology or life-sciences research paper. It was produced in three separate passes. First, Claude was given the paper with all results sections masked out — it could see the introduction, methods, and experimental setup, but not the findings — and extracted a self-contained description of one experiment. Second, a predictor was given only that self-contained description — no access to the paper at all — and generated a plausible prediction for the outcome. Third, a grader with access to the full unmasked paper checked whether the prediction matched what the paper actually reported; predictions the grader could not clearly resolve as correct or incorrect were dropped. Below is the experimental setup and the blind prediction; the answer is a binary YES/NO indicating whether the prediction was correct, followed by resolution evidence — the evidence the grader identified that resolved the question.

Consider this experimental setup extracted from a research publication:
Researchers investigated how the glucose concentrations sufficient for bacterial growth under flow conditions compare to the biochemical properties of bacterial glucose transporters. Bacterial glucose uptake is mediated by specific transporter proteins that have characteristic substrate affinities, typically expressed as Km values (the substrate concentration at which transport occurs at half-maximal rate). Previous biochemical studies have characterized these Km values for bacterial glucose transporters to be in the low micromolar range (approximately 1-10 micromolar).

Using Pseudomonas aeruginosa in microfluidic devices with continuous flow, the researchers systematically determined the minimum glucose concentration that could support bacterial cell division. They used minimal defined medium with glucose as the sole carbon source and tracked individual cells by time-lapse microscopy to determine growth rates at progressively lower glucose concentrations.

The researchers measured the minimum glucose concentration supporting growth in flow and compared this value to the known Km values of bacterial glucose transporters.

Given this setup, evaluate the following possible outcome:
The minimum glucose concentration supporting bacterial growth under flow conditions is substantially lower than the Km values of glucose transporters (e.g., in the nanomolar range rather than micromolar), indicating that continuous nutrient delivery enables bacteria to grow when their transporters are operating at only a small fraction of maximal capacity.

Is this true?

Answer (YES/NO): NO